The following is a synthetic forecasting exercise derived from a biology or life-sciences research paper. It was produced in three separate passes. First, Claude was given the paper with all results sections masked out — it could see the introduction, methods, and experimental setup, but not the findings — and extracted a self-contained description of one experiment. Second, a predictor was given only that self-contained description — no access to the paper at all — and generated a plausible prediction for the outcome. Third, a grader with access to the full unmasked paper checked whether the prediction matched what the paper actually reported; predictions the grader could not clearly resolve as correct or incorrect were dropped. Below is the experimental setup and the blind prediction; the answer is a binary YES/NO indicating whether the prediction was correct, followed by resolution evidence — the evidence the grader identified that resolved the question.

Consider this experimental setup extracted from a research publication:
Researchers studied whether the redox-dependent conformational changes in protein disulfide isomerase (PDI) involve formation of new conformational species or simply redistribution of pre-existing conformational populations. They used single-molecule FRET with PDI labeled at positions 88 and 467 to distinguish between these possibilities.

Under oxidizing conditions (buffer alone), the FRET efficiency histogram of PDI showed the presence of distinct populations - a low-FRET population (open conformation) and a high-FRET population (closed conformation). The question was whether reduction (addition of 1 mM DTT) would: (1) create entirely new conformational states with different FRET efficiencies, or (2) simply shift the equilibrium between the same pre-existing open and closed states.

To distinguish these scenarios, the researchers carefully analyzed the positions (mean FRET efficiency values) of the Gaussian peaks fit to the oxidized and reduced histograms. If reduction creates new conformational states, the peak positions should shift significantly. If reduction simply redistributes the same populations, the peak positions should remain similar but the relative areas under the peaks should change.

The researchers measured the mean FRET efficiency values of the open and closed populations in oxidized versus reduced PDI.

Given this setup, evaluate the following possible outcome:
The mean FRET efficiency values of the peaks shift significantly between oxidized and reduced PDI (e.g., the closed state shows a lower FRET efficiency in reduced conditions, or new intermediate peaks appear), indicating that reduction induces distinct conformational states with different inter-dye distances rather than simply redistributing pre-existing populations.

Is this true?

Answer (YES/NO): NO